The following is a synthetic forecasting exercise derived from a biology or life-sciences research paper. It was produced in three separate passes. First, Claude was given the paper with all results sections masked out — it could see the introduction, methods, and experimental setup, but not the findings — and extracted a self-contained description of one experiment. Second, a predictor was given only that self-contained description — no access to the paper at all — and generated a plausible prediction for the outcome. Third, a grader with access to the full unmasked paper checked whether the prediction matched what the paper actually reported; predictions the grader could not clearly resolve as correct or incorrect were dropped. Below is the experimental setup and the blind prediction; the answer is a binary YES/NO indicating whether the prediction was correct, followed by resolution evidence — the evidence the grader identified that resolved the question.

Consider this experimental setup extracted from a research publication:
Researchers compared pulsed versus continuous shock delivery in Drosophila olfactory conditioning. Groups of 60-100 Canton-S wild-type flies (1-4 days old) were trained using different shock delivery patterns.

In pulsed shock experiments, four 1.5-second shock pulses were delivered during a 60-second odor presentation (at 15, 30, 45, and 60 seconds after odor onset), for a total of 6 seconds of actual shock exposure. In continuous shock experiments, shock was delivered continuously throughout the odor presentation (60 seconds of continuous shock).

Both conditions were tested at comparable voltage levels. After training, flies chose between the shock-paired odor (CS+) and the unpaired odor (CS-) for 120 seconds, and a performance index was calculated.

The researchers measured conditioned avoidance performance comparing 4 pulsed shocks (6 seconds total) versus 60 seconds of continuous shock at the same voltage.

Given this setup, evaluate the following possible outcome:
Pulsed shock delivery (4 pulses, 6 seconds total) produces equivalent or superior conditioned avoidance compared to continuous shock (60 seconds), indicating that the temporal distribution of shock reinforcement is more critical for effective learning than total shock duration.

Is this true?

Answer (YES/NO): YES